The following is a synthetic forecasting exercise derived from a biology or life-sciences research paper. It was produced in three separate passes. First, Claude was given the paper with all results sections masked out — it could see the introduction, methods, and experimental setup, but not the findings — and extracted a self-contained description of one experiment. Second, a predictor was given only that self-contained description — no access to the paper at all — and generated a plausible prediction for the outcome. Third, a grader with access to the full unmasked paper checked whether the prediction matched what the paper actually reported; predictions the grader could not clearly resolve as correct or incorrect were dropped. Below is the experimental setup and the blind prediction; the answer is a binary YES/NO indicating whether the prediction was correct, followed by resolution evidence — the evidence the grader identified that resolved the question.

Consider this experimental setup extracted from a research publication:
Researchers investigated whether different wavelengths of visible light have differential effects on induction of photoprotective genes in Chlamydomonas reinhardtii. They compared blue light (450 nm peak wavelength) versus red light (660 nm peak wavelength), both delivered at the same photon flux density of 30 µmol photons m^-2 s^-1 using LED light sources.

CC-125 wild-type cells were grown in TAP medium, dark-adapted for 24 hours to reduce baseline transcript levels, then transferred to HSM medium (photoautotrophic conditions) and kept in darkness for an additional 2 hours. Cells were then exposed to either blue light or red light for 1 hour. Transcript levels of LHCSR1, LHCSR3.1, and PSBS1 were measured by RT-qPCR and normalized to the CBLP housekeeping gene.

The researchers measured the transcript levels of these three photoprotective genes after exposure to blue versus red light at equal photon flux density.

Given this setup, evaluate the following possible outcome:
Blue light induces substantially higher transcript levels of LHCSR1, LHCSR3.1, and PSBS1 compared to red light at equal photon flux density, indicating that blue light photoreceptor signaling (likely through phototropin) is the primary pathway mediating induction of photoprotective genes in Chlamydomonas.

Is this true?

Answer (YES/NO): YES